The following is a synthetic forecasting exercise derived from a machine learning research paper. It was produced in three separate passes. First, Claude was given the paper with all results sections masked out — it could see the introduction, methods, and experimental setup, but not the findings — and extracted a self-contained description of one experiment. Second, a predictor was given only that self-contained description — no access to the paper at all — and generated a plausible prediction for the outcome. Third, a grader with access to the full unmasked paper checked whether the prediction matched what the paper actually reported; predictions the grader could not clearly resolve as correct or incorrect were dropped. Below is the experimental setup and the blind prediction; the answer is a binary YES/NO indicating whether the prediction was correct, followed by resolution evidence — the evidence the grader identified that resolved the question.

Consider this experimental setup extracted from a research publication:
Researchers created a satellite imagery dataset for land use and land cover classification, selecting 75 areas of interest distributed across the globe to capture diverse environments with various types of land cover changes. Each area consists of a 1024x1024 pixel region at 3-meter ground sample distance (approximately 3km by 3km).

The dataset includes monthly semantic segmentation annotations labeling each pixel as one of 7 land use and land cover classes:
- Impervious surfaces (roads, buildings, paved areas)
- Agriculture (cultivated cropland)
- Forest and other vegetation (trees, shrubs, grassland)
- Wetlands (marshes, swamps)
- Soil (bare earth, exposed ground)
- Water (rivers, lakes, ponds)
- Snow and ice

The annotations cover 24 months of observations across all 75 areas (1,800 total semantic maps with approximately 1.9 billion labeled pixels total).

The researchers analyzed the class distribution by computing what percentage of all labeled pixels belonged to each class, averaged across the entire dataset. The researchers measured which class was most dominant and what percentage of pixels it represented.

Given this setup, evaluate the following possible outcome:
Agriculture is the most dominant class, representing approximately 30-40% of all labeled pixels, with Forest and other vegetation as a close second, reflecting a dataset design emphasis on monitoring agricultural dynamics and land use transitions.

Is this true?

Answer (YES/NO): NO